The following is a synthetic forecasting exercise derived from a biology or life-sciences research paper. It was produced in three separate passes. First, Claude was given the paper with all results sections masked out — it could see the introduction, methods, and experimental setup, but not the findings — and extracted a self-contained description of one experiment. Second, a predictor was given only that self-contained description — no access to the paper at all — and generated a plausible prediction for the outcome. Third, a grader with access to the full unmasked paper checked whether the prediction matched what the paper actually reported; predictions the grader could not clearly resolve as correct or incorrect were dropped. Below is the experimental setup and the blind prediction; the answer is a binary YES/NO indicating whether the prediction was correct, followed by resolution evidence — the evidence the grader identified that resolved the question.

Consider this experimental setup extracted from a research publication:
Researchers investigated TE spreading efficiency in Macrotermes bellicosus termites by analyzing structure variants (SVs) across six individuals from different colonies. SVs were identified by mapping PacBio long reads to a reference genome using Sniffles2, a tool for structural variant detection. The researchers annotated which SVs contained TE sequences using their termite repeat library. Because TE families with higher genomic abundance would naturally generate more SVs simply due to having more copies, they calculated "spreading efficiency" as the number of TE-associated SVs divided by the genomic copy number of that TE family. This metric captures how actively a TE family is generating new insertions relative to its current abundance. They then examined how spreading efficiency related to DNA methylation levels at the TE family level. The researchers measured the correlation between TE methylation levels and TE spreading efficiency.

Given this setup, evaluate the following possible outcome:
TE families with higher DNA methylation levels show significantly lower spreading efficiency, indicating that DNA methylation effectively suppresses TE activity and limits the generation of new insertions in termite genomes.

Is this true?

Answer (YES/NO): YES